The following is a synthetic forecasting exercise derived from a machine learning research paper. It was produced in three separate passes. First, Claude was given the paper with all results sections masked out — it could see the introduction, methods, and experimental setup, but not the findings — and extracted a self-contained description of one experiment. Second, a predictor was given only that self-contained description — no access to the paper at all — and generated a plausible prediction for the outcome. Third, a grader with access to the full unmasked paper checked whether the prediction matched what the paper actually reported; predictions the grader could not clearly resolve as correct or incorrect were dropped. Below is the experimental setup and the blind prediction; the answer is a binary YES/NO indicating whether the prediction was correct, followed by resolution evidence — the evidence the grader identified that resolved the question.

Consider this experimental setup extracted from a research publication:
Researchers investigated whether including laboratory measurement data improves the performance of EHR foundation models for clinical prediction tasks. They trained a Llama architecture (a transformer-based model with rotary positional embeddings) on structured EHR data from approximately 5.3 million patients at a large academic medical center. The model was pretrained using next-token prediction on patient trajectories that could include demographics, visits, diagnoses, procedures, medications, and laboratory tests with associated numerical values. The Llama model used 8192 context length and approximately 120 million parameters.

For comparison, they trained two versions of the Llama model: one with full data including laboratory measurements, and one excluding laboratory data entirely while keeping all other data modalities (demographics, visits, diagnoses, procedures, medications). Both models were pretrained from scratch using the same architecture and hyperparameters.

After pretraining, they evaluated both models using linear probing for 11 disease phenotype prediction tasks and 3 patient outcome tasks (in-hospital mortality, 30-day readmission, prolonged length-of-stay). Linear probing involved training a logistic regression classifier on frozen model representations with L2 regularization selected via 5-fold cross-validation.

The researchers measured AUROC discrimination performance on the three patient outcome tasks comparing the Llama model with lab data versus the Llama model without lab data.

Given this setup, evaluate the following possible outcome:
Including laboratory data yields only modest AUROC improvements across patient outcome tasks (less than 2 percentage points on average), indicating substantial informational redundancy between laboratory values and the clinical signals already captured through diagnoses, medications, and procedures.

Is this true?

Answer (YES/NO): NO